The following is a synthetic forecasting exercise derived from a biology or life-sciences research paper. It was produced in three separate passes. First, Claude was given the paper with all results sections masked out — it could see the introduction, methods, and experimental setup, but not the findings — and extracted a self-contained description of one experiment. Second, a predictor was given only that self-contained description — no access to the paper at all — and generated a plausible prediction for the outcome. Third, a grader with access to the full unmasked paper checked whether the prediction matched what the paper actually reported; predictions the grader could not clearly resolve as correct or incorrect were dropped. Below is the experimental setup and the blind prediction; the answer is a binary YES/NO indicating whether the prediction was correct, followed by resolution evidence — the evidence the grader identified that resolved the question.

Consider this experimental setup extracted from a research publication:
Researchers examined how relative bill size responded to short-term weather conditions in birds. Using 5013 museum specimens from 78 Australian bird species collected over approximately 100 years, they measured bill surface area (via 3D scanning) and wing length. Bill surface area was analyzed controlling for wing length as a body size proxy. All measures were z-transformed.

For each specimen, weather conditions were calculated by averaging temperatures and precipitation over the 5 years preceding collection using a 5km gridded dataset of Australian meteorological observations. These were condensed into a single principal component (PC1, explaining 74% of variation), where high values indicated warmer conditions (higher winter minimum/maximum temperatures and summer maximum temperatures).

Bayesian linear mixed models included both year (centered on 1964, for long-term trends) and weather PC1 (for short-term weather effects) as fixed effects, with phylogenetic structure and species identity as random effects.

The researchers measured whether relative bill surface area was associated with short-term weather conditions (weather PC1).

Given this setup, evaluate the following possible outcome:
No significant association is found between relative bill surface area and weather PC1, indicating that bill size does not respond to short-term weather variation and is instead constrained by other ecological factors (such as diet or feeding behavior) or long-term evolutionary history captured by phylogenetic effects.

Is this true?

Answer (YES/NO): NO